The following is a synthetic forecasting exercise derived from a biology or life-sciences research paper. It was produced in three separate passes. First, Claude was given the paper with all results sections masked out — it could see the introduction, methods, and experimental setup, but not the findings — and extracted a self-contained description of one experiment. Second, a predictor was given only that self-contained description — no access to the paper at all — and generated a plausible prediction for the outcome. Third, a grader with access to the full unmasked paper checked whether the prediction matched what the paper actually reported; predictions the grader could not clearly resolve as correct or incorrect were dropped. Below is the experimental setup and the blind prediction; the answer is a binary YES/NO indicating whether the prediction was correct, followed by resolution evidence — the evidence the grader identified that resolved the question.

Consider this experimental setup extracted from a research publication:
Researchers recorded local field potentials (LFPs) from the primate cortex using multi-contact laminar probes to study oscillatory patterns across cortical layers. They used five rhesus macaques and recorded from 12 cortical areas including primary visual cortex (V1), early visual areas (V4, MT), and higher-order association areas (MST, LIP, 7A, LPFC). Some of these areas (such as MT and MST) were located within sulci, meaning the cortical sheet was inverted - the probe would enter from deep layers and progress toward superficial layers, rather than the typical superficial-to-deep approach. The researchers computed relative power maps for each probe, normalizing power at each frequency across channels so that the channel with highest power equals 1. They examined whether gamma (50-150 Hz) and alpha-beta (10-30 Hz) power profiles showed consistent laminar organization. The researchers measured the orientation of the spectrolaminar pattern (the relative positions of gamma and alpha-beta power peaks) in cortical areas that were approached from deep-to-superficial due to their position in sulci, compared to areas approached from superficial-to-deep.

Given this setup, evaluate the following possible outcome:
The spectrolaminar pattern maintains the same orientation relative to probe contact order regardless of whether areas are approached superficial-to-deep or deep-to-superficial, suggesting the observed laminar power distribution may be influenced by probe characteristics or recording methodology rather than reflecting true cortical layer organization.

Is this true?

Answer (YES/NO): NO